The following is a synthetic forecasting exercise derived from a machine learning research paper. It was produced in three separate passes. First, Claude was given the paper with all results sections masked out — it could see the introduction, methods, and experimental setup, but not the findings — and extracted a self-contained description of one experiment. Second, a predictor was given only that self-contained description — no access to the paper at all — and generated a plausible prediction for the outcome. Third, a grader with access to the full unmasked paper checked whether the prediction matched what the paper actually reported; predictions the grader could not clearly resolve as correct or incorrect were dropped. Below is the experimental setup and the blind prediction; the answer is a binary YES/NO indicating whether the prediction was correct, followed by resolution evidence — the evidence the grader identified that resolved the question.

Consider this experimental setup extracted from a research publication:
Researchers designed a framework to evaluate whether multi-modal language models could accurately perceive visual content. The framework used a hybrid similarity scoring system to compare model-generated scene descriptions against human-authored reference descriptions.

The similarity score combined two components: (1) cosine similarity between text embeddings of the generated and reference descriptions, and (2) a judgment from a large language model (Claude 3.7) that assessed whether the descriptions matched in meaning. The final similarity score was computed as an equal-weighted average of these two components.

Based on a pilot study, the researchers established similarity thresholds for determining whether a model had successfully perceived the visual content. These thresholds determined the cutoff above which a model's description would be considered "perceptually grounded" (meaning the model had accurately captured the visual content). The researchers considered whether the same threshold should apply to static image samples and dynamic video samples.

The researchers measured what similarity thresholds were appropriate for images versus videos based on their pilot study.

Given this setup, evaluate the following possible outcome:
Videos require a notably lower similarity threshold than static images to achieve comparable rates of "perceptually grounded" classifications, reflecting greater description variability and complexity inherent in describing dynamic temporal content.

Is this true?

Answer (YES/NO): YES